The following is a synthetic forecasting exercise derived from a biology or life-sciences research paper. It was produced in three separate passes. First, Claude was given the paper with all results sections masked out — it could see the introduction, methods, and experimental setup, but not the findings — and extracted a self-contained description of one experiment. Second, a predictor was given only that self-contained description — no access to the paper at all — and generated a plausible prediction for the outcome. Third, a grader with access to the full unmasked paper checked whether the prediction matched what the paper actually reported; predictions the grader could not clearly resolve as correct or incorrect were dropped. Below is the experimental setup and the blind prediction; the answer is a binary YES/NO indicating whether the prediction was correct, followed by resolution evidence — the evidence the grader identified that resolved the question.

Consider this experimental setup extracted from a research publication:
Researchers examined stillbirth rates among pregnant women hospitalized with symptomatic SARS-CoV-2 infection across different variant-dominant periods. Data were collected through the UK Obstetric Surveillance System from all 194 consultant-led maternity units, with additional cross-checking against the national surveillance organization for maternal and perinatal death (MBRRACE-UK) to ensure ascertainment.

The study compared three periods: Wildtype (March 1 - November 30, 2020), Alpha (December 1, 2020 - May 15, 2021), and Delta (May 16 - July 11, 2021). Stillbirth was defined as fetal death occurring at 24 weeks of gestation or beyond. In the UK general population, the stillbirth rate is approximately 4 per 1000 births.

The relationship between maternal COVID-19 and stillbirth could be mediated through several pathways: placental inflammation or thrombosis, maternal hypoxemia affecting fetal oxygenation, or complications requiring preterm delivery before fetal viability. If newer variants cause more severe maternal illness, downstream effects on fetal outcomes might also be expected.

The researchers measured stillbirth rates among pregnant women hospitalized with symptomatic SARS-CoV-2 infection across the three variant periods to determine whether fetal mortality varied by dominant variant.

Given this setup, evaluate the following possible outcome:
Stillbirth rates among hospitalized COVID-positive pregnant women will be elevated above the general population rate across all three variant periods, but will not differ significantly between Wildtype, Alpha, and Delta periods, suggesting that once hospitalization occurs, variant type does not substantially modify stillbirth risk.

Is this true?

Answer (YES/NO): NO